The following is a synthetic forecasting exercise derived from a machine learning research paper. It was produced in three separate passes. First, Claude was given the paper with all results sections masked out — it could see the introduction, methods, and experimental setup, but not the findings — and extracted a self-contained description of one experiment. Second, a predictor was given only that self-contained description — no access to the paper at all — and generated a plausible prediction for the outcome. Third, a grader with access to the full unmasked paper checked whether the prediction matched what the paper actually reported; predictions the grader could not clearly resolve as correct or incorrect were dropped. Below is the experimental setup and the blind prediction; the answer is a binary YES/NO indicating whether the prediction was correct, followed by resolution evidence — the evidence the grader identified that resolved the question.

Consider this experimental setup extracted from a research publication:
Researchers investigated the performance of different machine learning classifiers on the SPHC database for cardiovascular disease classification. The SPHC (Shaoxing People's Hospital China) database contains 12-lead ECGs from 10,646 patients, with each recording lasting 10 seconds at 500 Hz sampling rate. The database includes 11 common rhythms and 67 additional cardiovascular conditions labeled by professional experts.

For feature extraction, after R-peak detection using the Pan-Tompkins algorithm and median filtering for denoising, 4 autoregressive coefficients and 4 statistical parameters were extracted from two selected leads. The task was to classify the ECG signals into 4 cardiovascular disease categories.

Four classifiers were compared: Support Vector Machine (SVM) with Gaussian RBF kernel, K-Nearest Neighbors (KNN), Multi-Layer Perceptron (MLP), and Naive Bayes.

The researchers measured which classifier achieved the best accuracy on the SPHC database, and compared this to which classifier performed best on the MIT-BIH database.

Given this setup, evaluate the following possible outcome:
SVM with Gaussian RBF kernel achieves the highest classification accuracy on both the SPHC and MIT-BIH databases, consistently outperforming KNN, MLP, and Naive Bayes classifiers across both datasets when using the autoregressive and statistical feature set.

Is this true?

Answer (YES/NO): NO